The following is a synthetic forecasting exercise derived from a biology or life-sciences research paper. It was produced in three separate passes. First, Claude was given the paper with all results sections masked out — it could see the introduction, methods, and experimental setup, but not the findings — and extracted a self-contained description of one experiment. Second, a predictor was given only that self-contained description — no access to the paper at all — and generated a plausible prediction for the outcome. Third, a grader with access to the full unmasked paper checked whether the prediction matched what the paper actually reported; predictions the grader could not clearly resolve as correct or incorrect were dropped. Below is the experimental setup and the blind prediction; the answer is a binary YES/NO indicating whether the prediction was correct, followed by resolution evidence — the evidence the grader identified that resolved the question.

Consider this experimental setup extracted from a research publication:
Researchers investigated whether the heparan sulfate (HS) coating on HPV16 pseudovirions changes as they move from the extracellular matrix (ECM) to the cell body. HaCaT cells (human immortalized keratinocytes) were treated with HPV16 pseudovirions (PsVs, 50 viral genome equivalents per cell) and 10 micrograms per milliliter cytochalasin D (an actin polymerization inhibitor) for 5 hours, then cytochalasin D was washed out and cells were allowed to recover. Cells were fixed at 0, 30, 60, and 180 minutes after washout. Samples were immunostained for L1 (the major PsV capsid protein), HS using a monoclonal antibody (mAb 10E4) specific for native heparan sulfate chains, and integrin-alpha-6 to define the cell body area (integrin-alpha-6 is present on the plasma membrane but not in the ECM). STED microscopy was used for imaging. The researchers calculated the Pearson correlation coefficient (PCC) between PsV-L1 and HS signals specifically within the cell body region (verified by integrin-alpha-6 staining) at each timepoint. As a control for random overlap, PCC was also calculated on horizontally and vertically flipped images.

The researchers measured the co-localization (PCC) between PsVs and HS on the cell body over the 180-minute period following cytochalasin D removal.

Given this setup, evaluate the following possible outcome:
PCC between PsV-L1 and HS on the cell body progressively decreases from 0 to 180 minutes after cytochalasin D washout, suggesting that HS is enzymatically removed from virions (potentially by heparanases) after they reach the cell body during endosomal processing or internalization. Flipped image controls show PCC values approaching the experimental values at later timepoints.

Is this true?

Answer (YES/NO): NO